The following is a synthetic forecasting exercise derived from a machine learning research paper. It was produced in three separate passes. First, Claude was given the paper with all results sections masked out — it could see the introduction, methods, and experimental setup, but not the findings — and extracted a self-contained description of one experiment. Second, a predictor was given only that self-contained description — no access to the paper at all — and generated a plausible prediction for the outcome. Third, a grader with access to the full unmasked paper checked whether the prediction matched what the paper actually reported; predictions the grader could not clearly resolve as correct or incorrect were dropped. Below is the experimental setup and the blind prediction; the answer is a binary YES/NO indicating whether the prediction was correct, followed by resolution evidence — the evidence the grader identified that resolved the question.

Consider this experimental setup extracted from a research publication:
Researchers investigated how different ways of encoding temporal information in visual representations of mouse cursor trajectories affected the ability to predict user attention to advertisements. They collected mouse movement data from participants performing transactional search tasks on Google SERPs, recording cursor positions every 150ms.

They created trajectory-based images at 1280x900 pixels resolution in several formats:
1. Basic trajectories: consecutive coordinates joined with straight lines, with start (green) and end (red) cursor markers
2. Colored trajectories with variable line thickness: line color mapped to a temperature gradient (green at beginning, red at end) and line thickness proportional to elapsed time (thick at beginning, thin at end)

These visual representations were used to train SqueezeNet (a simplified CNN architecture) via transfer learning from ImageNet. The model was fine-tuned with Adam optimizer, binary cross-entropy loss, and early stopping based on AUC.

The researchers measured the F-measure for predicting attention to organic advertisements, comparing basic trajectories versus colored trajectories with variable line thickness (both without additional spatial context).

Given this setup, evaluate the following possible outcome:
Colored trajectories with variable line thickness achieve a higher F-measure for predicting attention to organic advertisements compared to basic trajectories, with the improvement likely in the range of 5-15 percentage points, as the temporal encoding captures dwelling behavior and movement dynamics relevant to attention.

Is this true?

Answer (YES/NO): NO